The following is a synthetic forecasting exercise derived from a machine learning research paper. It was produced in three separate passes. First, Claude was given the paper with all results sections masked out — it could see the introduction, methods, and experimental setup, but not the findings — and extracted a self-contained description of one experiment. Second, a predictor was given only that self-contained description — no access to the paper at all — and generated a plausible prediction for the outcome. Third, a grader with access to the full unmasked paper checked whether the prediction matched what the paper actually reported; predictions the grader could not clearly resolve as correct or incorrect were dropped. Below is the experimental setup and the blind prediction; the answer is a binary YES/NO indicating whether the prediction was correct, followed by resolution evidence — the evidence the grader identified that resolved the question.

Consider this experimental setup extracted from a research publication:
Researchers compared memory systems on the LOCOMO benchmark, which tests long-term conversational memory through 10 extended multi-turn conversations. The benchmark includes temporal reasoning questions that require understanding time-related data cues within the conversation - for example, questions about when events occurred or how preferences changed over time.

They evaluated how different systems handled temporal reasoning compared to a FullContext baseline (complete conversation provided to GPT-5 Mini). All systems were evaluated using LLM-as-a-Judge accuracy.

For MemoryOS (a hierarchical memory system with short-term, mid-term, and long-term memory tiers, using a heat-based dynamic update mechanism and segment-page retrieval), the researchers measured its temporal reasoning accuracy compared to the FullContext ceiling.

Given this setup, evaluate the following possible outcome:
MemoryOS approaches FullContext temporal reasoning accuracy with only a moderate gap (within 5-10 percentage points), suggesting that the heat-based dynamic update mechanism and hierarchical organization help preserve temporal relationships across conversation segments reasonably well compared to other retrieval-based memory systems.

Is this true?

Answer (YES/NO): NO